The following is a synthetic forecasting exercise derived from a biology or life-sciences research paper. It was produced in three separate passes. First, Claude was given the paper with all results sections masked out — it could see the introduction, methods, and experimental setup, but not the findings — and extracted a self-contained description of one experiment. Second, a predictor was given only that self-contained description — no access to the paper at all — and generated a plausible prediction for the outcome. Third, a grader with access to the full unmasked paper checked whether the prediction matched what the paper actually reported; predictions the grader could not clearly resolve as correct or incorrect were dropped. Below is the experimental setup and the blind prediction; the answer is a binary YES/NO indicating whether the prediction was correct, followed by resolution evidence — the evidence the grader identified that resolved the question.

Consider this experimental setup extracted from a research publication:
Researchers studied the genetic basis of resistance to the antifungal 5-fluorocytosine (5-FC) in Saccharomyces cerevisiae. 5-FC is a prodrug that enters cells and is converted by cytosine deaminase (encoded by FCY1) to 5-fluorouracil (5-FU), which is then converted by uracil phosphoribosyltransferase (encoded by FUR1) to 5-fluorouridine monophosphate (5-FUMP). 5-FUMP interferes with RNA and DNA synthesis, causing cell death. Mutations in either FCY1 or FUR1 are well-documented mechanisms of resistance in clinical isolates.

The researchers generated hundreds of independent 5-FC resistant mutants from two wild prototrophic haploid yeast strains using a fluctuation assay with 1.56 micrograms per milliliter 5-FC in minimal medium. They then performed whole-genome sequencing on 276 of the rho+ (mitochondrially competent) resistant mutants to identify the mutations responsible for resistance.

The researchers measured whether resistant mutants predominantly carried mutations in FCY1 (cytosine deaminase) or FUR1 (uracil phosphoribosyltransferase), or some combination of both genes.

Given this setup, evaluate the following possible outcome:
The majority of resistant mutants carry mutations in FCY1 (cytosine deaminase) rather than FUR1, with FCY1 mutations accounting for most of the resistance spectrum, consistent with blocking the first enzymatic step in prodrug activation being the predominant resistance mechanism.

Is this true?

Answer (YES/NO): NO